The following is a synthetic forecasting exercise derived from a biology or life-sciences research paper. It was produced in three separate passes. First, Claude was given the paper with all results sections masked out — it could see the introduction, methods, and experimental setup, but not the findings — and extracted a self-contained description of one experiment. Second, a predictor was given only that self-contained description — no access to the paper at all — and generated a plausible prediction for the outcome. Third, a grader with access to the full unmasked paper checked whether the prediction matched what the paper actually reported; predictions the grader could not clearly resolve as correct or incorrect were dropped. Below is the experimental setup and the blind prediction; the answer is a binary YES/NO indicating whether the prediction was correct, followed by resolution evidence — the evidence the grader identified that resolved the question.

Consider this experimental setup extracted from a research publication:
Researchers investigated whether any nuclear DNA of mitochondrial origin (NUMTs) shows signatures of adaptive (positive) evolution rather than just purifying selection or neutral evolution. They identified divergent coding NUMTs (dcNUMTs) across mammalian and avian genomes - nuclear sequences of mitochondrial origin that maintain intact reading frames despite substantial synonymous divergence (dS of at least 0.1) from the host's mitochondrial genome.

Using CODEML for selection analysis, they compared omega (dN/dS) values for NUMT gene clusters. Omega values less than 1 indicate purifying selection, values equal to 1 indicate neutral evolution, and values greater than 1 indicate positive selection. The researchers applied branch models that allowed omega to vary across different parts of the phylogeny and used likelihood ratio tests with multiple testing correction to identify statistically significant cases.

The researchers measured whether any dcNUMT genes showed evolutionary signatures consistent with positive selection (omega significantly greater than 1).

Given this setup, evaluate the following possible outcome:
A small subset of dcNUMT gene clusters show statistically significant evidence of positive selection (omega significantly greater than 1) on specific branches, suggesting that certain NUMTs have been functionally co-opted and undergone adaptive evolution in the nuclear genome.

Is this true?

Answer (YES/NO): YES